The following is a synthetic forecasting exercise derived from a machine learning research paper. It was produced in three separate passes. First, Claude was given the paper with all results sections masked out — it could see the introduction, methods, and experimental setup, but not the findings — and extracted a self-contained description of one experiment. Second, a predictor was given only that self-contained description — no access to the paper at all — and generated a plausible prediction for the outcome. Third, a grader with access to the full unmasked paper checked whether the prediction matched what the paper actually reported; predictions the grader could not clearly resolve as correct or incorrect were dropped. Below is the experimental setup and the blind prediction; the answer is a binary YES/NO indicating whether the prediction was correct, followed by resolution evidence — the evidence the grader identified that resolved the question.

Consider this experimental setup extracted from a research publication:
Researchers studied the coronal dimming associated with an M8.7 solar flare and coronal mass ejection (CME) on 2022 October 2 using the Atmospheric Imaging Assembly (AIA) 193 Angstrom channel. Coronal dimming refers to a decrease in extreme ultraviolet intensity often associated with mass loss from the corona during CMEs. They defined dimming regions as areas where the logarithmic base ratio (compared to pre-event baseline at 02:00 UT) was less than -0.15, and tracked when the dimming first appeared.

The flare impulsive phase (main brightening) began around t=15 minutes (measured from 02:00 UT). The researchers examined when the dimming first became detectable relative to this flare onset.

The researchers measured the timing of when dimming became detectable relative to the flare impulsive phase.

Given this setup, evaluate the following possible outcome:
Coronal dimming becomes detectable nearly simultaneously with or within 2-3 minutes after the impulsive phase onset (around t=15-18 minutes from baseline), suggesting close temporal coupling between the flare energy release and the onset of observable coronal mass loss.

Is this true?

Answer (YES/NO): NO